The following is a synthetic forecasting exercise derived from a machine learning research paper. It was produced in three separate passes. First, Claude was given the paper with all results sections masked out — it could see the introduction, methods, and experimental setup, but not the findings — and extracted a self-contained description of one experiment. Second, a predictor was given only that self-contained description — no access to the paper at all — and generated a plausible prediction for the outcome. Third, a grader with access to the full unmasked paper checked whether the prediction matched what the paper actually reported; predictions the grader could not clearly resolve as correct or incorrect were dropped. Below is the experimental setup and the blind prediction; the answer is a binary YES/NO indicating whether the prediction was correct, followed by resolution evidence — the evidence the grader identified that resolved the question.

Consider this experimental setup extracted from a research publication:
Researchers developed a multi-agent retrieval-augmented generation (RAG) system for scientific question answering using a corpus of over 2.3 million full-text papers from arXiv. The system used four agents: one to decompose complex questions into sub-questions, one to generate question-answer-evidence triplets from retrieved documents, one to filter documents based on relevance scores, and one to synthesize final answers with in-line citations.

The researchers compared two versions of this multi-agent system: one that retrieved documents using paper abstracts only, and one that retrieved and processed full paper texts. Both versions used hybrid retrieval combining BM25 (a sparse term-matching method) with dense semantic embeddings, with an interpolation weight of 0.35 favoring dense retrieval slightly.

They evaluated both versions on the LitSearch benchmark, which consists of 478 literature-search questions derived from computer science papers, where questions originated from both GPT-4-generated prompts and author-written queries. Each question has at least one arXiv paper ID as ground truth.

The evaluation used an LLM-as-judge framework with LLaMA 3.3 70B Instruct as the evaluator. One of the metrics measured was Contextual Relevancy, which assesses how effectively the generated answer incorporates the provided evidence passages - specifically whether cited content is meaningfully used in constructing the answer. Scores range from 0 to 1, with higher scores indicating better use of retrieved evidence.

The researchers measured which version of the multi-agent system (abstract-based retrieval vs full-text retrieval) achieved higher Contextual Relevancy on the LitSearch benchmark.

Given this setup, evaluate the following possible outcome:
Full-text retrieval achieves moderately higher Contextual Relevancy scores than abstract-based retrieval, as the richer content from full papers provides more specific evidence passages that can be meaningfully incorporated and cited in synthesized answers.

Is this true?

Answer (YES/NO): NO